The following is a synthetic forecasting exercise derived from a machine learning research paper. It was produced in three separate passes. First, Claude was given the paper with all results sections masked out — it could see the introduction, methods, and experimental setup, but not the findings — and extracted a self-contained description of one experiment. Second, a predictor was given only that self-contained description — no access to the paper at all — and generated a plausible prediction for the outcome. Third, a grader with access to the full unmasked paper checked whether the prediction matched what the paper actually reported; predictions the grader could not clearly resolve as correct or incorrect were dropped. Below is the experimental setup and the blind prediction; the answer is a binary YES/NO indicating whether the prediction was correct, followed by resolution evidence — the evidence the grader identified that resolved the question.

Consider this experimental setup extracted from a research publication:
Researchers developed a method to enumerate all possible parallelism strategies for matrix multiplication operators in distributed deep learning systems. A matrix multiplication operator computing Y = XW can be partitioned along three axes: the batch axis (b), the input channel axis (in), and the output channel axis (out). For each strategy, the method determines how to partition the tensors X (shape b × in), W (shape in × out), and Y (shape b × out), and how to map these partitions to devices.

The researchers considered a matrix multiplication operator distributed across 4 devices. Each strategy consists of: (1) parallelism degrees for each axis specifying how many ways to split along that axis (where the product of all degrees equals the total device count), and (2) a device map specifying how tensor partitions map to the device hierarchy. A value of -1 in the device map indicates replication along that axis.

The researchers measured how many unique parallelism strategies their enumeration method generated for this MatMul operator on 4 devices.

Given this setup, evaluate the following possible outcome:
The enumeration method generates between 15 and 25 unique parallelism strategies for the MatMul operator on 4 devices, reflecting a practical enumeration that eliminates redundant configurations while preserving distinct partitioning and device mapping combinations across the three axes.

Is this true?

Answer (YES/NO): NO